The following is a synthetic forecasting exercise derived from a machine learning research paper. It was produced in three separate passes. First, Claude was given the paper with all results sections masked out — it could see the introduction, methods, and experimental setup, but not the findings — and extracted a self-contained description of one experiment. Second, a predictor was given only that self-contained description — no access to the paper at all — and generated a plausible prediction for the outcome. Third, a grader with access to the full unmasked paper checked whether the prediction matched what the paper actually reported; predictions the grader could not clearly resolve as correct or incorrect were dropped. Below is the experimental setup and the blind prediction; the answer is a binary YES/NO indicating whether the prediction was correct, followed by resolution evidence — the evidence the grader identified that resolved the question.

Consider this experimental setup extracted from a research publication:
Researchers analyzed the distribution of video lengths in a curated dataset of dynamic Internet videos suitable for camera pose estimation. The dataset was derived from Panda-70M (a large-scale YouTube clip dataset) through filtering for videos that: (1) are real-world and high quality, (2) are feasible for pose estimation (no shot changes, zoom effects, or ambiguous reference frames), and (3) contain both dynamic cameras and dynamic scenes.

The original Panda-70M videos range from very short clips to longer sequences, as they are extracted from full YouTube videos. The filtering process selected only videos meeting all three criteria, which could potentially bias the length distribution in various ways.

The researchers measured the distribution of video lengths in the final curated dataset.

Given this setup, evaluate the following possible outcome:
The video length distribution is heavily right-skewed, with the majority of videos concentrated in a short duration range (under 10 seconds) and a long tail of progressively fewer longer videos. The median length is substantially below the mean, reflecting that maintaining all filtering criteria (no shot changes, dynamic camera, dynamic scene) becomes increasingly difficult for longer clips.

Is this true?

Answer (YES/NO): NO